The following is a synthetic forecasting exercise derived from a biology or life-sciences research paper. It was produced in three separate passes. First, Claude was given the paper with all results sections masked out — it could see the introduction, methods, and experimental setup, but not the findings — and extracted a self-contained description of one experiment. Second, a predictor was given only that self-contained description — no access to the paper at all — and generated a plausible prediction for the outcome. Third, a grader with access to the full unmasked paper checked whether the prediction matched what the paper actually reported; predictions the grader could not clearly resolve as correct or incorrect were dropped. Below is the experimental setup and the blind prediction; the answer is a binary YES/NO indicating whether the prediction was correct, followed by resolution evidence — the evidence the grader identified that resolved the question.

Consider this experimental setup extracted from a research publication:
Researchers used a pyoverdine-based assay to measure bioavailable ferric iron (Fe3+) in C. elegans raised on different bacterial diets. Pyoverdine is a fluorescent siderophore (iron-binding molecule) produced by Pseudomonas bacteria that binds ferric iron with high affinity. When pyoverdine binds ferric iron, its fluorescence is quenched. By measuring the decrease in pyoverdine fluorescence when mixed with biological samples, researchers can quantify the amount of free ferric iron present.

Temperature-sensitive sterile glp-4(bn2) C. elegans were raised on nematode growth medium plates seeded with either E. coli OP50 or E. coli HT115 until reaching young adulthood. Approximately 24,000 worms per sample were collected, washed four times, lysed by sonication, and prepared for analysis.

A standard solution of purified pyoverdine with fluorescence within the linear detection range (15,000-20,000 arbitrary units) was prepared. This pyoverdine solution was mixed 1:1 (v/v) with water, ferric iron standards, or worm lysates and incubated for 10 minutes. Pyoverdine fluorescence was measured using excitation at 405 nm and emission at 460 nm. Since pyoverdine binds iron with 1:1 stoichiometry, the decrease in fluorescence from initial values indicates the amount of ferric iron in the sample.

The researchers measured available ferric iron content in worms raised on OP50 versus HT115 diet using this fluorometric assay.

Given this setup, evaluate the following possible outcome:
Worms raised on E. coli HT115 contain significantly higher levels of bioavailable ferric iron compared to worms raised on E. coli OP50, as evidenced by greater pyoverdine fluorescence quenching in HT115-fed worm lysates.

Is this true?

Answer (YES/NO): NO